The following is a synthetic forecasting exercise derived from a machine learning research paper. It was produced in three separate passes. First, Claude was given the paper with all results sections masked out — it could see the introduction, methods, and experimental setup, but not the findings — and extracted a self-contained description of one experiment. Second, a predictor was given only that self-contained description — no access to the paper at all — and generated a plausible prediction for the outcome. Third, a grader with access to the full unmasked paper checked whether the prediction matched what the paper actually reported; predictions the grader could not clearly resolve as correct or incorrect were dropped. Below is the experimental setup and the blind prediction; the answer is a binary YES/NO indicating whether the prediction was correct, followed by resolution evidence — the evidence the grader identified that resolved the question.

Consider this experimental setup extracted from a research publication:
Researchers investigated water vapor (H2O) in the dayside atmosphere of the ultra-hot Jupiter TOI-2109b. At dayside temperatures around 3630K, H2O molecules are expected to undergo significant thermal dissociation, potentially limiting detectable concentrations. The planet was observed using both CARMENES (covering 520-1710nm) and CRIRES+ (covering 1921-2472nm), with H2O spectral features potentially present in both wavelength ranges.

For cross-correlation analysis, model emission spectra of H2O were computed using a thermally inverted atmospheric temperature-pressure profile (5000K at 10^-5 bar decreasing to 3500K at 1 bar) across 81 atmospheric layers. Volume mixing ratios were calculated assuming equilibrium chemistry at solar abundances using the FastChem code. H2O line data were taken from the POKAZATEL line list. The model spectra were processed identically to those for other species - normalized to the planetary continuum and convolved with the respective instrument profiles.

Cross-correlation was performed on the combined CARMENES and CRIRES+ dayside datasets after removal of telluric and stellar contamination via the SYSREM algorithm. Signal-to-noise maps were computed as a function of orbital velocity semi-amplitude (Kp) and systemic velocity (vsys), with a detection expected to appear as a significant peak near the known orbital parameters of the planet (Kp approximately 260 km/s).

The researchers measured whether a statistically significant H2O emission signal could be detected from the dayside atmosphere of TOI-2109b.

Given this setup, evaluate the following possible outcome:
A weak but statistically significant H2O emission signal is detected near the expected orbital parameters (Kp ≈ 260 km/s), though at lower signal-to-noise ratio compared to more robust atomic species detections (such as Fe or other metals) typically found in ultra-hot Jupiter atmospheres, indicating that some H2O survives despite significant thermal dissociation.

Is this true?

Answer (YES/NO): NO